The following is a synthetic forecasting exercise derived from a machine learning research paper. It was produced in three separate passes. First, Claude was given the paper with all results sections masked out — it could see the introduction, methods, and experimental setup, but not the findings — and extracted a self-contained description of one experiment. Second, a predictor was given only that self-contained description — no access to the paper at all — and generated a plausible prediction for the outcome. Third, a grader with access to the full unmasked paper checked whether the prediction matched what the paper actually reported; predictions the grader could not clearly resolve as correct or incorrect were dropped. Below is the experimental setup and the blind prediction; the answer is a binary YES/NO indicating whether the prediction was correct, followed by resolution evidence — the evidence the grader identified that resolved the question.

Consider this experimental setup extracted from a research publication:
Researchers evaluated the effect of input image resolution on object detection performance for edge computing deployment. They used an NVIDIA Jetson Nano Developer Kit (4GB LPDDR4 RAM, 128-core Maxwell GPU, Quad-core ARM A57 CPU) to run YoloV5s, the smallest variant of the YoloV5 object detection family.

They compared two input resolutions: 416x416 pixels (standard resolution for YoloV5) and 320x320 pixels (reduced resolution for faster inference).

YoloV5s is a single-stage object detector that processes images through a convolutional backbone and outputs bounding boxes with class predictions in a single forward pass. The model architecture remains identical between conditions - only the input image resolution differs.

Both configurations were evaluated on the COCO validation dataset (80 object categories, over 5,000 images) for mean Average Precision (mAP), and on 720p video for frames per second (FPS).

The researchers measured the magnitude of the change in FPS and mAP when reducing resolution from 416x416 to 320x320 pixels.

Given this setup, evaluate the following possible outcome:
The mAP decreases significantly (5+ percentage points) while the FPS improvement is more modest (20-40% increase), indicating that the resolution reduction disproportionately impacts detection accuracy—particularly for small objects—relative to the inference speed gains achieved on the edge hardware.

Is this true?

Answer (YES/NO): NO